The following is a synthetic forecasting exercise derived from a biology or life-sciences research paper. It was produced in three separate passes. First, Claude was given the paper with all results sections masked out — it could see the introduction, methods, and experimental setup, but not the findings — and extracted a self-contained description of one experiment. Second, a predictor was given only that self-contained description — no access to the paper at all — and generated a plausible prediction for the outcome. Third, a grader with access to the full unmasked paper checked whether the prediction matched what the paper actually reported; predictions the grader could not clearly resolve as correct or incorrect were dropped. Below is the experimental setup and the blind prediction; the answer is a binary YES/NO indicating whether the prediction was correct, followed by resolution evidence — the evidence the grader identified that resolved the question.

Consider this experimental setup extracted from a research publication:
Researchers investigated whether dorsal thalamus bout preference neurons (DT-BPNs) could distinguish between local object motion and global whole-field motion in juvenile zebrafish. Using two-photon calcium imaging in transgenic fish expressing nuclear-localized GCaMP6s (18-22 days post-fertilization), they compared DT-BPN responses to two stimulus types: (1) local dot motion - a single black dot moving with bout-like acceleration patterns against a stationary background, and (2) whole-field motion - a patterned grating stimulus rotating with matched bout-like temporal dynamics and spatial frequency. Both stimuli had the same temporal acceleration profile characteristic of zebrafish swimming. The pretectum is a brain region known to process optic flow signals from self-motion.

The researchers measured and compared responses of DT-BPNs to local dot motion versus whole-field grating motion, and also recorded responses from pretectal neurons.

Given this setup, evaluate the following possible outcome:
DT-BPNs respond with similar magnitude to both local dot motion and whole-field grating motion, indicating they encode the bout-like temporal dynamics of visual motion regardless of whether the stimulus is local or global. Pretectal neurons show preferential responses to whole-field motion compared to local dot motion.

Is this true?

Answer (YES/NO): NO